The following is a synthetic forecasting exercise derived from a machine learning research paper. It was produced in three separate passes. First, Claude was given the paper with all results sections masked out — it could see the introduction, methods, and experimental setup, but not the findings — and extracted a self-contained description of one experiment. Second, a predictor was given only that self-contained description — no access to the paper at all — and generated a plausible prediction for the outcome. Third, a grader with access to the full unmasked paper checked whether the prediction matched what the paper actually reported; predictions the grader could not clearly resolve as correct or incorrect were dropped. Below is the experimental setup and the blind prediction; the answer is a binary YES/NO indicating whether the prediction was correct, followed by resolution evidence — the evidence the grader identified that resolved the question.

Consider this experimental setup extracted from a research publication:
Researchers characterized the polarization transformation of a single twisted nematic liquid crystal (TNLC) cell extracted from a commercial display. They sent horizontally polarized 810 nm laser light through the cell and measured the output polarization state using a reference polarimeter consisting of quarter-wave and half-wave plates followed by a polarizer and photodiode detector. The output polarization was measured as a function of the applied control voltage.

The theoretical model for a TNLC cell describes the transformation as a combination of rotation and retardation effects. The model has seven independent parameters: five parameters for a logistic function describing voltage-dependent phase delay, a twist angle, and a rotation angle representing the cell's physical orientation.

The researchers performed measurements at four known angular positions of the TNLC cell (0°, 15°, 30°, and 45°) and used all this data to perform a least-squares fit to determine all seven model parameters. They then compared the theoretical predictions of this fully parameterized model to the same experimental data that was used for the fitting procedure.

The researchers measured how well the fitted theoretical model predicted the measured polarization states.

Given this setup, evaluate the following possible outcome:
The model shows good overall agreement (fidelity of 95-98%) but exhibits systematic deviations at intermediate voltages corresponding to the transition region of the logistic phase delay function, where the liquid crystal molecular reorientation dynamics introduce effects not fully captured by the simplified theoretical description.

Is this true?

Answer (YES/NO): NO